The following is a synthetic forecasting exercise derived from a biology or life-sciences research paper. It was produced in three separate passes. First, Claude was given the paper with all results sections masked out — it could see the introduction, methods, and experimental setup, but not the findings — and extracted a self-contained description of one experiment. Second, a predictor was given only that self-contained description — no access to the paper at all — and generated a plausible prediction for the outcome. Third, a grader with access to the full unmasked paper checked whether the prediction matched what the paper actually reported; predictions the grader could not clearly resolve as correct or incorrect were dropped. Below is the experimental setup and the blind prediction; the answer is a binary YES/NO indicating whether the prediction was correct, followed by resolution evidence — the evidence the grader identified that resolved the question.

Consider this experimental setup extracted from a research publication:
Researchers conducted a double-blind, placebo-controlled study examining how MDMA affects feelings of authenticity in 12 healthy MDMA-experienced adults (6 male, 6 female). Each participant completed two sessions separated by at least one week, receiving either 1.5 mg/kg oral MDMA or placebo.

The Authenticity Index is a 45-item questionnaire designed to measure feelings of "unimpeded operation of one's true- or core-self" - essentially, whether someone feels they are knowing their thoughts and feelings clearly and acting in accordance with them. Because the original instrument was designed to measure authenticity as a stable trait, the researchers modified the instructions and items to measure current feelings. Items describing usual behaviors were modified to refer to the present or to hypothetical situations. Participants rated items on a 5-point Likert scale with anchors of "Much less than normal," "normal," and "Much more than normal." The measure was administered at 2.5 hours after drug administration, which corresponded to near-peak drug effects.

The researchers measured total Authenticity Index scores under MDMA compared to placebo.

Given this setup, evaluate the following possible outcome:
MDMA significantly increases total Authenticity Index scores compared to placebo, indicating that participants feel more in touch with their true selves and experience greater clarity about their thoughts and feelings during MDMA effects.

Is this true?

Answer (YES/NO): YES